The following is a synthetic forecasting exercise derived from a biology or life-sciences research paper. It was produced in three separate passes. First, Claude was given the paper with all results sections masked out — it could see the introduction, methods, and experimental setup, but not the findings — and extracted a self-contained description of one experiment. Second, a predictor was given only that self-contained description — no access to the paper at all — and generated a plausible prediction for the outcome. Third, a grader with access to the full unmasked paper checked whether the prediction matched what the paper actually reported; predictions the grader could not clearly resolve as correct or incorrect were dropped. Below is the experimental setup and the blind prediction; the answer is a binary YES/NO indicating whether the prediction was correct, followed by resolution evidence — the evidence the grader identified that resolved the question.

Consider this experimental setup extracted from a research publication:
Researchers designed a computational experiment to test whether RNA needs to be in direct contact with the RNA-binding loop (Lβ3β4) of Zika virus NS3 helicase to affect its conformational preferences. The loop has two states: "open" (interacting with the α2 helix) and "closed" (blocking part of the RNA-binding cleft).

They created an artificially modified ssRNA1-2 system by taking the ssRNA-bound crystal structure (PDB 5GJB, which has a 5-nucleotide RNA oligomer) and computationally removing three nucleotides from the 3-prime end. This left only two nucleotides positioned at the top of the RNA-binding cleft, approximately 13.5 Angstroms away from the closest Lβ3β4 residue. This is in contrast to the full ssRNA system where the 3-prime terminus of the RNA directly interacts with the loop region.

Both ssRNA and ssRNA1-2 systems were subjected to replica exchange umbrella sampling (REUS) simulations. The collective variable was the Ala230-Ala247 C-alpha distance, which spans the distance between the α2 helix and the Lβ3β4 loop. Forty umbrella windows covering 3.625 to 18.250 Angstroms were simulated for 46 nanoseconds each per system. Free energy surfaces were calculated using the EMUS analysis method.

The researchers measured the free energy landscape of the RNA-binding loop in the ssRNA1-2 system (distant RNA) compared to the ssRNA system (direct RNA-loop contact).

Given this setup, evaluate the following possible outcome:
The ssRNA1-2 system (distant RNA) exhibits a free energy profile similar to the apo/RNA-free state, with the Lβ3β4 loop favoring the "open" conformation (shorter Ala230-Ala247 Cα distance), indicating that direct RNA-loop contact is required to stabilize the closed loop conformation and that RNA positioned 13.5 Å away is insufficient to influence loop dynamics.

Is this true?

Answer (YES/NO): NO